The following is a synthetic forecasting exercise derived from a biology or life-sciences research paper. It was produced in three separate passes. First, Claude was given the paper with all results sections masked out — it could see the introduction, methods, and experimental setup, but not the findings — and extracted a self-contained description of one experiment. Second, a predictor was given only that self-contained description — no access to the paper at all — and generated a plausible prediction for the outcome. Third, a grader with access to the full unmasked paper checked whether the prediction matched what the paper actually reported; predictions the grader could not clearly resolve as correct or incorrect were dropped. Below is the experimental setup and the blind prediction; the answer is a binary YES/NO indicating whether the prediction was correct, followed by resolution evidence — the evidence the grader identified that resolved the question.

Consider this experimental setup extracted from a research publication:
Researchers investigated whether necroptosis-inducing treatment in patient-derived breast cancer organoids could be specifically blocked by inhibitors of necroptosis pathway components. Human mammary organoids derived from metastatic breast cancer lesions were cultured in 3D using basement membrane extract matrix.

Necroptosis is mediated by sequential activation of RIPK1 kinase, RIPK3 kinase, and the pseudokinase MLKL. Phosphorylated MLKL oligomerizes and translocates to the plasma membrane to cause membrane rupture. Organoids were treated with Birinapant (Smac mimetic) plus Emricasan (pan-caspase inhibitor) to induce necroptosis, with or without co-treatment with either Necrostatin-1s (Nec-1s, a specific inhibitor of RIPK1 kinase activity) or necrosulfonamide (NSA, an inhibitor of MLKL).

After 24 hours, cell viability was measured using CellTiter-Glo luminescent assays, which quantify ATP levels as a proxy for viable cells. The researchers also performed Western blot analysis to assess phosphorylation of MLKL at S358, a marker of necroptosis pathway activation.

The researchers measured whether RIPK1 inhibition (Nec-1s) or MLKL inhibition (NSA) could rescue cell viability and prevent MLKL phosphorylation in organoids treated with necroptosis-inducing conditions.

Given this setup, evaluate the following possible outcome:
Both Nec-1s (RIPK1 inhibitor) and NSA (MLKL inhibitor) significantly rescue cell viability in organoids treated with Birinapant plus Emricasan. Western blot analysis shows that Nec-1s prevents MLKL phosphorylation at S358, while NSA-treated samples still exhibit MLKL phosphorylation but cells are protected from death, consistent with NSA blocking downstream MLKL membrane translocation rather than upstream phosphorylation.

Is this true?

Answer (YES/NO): YES